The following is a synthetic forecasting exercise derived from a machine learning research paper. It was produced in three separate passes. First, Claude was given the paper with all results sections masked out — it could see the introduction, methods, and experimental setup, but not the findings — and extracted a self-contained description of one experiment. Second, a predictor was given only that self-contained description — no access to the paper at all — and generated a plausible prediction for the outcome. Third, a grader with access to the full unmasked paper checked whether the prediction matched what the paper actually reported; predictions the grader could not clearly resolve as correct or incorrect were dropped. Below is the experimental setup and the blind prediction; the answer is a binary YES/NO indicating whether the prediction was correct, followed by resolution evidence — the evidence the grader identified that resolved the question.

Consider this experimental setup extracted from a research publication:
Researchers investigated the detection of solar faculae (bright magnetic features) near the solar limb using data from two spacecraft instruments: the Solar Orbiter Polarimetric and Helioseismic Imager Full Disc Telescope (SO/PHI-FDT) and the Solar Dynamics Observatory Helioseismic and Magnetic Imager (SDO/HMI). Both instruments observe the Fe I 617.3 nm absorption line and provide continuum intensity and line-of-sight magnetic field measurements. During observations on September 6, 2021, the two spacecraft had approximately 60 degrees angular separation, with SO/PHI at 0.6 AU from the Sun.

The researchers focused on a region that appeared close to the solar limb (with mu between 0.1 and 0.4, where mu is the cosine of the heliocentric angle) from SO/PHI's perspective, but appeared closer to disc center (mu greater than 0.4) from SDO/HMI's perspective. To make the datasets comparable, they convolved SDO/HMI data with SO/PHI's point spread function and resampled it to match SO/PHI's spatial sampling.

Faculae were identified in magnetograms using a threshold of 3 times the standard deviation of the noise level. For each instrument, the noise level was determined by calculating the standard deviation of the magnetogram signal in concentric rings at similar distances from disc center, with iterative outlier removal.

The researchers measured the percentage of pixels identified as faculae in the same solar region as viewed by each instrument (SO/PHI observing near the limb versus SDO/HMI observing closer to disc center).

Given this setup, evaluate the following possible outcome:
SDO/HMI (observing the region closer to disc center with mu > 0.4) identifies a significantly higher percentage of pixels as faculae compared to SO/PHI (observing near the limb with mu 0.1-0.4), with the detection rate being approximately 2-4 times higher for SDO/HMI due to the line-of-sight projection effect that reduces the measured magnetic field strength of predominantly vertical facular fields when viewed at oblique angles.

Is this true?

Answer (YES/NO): NO